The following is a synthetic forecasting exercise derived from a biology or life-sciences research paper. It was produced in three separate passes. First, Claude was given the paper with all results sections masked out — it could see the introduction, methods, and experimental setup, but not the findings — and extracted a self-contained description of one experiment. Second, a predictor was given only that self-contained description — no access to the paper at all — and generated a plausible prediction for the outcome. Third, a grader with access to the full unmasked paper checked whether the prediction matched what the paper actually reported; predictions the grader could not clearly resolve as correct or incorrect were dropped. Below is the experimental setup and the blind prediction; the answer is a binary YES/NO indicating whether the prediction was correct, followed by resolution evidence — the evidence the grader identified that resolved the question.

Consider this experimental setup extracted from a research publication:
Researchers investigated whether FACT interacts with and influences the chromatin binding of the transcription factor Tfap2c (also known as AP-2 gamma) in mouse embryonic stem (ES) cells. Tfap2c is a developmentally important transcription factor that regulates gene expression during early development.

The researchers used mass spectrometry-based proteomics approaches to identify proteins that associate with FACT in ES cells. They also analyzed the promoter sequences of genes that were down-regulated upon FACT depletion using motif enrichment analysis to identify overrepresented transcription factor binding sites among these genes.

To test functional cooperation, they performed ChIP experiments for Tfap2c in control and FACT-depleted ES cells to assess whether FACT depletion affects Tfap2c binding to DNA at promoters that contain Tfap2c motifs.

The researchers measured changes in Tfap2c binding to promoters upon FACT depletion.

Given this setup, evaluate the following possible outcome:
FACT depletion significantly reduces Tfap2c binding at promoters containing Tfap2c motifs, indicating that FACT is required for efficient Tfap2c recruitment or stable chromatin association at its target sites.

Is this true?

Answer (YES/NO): YES